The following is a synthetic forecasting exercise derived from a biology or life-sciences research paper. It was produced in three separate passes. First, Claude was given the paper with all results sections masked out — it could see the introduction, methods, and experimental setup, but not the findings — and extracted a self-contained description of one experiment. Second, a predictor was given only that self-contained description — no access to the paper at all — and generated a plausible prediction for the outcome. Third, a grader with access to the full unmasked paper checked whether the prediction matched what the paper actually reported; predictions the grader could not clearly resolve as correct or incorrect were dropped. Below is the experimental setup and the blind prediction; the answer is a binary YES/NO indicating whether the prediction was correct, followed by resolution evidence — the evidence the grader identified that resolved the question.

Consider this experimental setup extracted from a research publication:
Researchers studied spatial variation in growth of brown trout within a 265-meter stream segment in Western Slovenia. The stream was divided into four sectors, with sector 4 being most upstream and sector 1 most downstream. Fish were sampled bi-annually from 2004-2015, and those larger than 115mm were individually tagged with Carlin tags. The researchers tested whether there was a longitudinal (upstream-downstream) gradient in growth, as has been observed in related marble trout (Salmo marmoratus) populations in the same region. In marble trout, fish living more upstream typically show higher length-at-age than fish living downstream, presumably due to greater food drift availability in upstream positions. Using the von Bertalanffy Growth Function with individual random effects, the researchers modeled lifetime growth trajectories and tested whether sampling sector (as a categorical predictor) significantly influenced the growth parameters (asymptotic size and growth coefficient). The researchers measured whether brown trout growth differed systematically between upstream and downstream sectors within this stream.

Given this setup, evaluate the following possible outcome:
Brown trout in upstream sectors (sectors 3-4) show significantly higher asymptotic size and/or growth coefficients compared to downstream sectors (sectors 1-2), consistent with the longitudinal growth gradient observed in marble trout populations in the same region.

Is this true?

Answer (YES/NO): NO